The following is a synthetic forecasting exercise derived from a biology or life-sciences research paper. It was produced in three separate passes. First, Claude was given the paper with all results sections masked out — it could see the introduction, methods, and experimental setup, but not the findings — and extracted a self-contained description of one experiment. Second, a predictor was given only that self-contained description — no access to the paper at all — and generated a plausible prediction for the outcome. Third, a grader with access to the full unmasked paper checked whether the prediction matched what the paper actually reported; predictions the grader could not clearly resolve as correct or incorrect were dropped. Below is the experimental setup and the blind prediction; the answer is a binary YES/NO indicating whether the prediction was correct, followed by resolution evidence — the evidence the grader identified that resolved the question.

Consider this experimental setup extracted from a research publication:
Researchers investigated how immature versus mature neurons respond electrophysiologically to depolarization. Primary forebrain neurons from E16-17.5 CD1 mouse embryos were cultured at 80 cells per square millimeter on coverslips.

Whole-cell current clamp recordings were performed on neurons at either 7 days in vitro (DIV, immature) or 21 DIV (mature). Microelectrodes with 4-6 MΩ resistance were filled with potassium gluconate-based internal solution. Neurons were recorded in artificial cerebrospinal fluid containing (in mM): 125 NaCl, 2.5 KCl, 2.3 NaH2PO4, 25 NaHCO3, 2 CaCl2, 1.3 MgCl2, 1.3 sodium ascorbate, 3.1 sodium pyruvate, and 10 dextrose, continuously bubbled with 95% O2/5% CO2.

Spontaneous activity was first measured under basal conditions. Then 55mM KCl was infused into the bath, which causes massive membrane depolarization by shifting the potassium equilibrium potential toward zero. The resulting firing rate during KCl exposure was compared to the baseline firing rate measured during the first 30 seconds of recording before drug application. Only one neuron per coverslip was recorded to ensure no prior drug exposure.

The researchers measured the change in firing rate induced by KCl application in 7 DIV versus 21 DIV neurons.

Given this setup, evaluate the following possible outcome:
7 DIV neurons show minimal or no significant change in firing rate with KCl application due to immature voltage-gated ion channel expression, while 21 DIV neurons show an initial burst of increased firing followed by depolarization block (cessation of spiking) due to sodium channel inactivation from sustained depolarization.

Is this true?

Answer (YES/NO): YES